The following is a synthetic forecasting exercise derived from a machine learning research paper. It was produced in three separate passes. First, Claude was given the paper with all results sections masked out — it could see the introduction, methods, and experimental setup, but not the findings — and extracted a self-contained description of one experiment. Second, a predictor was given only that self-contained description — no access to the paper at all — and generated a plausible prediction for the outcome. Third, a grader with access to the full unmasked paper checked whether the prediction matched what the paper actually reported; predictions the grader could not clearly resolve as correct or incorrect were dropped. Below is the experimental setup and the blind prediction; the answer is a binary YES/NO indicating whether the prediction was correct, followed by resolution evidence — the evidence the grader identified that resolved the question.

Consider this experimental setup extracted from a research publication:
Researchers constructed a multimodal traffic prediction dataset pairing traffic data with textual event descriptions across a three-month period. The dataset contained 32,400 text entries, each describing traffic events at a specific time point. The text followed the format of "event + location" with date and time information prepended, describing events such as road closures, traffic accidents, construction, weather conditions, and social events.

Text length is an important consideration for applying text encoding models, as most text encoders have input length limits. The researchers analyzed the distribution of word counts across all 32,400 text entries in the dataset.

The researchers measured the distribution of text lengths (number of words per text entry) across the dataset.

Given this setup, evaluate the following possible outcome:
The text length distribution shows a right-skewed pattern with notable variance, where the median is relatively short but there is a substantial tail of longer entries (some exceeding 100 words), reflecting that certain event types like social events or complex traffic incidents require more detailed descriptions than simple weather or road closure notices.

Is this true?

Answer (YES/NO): NO